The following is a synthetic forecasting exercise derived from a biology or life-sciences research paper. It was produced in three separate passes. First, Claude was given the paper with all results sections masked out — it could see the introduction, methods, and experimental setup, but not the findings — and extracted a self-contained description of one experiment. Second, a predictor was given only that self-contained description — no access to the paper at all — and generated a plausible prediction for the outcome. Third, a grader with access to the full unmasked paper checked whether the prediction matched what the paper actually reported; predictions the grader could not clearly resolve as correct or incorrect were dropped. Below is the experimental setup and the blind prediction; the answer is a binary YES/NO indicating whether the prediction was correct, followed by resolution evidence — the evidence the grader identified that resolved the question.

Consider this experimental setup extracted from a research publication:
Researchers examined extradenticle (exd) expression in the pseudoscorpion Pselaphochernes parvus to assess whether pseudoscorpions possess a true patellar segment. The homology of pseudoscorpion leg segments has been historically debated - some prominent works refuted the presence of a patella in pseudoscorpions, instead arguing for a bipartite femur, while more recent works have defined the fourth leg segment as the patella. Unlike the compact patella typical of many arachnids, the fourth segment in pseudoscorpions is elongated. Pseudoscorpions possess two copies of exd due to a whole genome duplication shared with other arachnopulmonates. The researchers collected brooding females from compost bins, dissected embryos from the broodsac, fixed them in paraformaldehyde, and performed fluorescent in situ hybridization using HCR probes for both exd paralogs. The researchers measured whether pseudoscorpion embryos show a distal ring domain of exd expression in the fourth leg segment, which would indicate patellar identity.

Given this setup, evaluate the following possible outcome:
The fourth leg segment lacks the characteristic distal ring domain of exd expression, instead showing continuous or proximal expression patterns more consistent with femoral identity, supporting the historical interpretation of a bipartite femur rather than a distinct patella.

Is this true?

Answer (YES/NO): NO